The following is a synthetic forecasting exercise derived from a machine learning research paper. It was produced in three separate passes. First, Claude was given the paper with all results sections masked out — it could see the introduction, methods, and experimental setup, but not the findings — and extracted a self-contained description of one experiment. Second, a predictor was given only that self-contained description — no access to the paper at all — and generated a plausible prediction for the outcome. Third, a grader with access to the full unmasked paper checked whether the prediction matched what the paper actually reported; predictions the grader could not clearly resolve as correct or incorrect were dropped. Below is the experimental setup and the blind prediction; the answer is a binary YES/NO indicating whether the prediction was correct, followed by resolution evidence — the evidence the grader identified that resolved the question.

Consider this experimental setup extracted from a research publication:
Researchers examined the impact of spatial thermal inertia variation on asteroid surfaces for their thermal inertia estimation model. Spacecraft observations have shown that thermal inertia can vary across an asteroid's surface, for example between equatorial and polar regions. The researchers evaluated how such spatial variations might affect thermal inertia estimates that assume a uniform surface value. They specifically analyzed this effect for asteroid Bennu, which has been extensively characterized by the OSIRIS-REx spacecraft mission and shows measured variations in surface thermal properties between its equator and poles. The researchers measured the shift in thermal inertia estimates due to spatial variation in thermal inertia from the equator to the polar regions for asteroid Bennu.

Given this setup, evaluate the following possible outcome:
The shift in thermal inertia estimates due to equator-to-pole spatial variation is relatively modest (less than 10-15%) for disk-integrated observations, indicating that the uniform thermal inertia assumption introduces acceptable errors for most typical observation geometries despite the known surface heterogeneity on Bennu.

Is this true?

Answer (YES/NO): YES